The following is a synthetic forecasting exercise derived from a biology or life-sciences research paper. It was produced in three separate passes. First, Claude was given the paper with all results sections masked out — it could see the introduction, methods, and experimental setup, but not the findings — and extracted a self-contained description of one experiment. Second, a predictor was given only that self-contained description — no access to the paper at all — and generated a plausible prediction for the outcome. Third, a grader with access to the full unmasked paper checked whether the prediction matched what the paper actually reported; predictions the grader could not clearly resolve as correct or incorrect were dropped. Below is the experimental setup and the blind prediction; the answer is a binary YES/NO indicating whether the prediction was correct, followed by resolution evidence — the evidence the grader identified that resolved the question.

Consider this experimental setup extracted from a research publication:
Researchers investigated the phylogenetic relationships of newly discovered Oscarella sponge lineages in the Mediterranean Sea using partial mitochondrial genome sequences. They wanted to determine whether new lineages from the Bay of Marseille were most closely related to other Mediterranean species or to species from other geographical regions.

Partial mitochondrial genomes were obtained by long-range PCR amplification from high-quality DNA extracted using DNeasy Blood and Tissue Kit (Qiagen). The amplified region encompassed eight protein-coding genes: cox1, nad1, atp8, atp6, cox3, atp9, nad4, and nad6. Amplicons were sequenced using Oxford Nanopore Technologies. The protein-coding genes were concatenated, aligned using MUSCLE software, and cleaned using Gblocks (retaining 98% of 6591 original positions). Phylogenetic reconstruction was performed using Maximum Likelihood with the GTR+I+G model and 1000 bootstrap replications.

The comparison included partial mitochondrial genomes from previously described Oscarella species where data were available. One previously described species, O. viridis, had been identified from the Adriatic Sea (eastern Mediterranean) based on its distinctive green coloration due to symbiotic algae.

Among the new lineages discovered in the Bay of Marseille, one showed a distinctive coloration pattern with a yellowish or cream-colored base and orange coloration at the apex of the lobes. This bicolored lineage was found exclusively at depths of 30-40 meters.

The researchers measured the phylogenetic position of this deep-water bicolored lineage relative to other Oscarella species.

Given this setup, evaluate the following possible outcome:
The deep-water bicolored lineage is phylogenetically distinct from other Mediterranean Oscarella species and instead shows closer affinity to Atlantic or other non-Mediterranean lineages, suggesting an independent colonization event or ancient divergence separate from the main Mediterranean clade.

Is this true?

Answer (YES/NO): NO